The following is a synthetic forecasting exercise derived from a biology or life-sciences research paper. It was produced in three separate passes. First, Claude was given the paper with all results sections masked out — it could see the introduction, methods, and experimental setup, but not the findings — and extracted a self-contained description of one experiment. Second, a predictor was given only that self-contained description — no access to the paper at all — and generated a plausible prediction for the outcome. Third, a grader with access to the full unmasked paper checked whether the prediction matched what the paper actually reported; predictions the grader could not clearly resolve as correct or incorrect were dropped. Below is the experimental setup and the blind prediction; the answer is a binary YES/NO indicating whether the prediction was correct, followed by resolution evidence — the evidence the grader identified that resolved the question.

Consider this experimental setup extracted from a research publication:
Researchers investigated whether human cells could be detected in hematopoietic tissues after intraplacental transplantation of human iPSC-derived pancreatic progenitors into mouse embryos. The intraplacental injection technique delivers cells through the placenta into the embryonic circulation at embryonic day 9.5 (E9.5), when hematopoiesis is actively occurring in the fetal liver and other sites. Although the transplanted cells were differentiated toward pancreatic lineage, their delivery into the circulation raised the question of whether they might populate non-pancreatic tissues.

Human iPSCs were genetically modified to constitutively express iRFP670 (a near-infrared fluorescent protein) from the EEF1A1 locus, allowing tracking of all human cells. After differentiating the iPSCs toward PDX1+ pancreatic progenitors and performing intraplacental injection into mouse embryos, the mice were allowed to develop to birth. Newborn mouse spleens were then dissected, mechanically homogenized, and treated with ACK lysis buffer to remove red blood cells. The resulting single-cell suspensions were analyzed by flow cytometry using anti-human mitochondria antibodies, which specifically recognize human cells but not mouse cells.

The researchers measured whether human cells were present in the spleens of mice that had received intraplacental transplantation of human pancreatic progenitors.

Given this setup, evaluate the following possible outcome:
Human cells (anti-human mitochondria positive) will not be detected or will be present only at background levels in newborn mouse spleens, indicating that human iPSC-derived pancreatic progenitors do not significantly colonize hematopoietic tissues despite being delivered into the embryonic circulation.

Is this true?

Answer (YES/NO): YES